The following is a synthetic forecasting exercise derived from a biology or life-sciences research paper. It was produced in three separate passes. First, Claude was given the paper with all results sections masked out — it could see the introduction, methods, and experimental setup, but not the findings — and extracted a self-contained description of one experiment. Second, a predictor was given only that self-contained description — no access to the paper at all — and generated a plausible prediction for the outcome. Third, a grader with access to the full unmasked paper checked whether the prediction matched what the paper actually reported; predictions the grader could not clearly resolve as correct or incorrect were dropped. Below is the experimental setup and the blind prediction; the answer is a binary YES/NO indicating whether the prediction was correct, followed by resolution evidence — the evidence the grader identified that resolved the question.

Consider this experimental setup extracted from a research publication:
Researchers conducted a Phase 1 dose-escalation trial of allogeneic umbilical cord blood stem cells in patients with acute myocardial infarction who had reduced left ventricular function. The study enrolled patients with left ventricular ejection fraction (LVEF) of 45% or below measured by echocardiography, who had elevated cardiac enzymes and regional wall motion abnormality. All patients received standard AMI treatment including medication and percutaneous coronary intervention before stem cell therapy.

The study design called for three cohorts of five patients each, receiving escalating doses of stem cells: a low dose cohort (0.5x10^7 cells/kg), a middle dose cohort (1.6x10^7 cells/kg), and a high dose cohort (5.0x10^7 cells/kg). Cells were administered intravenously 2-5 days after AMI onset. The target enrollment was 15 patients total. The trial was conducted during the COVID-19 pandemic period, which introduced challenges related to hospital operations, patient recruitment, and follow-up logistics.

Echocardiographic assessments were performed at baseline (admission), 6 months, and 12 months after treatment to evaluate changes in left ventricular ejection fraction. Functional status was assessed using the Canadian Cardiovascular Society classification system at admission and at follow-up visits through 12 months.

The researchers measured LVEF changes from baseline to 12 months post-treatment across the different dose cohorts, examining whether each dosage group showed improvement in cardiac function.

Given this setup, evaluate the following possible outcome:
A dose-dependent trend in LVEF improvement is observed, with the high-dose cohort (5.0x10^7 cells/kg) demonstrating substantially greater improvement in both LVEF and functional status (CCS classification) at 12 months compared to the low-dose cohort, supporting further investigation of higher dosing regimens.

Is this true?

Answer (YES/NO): NO